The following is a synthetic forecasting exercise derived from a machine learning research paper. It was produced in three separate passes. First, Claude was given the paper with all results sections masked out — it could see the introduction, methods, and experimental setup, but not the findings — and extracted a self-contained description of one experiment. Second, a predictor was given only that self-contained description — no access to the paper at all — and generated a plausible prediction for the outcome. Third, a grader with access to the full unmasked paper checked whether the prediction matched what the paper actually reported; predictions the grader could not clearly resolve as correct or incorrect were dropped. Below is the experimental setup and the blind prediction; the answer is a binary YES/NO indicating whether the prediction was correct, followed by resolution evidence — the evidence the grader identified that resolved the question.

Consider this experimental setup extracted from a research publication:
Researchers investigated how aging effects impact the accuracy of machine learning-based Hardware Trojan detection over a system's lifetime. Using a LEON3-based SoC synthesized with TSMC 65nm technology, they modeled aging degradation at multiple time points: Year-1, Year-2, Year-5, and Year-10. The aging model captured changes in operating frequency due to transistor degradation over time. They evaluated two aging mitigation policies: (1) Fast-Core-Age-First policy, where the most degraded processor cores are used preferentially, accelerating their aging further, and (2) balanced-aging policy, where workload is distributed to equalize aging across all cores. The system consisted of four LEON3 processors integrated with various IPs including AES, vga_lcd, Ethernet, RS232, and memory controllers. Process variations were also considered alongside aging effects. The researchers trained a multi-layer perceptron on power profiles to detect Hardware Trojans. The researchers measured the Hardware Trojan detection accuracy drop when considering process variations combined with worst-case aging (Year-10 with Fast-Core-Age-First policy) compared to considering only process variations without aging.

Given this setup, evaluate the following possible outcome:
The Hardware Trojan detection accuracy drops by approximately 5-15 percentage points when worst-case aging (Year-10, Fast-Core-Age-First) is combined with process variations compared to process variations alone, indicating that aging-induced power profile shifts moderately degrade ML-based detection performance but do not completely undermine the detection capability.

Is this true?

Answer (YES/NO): YES